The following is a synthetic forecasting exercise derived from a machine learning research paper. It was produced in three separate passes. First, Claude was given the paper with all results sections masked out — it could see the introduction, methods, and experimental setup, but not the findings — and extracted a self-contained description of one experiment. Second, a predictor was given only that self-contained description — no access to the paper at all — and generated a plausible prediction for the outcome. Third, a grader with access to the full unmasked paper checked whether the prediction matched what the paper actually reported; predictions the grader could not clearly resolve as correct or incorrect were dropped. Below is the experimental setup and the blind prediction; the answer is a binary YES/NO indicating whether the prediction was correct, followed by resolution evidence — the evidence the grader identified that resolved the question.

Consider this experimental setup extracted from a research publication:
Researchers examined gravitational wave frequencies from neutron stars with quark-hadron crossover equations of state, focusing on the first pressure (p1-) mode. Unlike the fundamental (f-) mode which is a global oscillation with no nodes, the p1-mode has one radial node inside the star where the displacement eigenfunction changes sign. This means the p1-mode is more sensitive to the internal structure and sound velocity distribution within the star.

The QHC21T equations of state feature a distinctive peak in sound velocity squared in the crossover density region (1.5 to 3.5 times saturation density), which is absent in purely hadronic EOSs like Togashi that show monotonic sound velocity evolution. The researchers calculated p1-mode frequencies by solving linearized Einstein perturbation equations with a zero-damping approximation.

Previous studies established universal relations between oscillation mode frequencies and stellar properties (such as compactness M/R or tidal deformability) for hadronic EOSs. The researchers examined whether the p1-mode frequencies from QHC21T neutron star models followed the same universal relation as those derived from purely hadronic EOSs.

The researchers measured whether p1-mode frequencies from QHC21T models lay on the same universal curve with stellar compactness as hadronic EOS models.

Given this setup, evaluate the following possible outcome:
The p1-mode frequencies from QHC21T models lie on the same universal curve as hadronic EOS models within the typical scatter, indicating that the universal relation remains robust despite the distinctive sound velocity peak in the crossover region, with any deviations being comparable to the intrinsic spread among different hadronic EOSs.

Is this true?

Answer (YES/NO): NO